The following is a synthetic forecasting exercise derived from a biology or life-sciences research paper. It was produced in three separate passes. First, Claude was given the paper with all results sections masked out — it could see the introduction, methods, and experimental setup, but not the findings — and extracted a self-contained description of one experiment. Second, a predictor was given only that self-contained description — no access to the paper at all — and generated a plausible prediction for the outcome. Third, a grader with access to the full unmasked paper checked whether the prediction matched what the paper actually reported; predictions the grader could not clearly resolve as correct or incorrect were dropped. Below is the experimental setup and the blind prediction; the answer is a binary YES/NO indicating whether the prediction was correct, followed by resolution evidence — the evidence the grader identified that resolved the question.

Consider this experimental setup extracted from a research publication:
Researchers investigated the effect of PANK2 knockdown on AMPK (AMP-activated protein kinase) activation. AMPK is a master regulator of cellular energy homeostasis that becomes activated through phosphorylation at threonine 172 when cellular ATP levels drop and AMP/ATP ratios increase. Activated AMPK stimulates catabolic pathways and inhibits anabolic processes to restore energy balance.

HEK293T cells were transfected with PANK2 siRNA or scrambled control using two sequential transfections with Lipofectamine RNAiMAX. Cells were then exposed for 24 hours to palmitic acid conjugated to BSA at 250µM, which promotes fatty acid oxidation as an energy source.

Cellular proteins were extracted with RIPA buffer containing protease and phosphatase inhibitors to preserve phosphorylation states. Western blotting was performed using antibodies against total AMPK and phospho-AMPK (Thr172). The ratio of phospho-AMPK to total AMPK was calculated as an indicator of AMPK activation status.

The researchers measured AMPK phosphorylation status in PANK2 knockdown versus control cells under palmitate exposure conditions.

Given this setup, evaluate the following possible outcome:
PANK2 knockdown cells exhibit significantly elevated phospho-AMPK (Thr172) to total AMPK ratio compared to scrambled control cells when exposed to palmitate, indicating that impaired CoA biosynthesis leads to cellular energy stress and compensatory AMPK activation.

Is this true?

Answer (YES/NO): YES